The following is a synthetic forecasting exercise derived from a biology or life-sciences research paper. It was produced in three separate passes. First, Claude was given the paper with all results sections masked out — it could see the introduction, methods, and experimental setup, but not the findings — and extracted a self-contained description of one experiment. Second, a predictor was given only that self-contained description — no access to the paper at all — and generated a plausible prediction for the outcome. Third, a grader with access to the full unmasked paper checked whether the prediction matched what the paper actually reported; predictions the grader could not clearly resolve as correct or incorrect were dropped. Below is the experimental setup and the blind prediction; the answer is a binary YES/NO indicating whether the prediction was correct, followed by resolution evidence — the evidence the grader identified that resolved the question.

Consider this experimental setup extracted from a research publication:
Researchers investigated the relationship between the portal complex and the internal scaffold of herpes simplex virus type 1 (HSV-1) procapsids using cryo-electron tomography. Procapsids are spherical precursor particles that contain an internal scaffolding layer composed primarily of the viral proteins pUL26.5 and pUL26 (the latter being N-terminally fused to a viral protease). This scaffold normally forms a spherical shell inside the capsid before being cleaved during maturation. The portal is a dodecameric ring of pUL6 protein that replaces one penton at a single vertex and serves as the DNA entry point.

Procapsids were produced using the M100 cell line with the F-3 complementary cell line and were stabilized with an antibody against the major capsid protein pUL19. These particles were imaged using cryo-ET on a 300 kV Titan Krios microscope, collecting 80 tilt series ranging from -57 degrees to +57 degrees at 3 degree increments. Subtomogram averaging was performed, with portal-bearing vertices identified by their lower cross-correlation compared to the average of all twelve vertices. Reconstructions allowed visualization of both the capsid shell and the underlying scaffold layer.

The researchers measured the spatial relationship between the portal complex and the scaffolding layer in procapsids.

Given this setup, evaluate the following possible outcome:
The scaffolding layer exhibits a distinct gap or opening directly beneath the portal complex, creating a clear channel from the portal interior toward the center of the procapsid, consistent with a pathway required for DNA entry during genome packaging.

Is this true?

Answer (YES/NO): NO